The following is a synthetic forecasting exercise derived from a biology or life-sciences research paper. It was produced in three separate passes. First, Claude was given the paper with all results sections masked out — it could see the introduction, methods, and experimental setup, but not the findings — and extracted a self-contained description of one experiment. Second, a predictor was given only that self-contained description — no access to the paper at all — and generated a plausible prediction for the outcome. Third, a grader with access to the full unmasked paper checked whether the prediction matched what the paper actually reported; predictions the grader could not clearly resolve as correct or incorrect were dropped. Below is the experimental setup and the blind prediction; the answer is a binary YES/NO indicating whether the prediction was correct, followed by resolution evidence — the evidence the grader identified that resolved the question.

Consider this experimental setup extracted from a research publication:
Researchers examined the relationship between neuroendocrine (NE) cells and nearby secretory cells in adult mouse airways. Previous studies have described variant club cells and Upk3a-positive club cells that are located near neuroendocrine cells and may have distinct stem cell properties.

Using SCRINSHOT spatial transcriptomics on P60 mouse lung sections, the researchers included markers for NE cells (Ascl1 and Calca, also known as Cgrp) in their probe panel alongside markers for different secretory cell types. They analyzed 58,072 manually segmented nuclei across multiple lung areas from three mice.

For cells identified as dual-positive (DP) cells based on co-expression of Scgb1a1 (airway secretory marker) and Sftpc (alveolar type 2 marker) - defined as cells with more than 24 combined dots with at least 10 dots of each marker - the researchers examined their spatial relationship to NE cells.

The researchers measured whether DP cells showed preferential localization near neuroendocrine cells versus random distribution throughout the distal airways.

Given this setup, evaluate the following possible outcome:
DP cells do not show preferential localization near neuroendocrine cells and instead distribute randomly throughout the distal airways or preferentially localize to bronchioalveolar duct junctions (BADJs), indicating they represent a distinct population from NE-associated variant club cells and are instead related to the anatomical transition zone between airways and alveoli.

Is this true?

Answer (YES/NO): YES